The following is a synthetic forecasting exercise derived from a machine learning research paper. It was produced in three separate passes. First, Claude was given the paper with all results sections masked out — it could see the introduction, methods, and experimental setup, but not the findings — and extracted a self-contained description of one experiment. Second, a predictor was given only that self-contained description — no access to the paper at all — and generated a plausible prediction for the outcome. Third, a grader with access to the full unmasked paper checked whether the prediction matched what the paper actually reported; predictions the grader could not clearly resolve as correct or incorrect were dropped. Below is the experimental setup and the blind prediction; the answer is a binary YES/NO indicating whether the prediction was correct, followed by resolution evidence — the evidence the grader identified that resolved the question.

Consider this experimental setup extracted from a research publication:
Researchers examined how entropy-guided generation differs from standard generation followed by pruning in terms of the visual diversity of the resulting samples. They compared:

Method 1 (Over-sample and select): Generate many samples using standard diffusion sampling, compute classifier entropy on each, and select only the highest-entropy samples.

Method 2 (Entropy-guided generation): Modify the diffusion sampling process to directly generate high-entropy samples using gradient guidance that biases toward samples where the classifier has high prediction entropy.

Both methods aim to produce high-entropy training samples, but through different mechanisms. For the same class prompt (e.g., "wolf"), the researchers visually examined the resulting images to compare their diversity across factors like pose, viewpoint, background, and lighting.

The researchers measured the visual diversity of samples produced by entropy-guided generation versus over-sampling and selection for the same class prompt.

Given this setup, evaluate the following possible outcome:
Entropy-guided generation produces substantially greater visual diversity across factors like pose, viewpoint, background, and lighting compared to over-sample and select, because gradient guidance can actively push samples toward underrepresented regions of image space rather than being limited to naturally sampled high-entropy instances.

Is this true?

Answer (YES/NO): YES